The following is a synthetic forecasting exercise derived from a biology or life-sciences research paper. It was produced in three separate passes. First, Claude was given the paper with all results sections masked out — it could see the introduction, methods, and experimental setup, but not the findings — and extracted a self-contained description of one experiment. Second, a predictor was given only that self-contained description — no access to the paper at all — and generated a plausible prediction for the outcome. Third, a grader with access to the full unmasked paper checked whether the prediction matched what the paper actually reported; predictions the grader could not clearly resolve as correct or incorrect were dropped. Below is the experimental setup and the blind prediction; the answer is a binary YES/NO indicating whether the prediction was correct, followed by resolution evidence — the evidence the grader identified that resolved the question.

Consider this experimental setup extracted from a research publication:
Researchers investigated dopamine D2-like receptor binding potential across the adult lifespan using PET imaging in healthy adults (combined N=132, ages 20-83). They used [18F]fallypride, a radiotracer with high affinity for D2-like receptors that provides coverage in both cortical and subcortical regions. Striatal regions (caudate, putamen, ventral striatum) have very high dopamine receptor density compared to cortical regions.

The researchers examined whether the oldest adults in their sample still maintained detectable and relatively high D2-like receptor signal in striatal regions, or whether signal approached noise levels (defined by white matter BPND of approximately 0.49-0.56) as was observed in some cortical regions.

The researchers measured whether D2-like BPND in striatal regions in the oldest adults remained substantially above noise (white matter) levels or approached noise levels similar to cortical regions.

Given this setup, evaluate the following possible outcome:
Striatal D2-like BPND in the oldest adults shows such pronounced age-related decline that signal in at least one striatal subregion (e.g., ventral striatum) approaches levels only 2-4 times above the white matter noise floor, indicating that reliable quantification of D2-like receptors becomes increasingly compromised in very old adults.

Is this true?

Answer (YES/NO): NO